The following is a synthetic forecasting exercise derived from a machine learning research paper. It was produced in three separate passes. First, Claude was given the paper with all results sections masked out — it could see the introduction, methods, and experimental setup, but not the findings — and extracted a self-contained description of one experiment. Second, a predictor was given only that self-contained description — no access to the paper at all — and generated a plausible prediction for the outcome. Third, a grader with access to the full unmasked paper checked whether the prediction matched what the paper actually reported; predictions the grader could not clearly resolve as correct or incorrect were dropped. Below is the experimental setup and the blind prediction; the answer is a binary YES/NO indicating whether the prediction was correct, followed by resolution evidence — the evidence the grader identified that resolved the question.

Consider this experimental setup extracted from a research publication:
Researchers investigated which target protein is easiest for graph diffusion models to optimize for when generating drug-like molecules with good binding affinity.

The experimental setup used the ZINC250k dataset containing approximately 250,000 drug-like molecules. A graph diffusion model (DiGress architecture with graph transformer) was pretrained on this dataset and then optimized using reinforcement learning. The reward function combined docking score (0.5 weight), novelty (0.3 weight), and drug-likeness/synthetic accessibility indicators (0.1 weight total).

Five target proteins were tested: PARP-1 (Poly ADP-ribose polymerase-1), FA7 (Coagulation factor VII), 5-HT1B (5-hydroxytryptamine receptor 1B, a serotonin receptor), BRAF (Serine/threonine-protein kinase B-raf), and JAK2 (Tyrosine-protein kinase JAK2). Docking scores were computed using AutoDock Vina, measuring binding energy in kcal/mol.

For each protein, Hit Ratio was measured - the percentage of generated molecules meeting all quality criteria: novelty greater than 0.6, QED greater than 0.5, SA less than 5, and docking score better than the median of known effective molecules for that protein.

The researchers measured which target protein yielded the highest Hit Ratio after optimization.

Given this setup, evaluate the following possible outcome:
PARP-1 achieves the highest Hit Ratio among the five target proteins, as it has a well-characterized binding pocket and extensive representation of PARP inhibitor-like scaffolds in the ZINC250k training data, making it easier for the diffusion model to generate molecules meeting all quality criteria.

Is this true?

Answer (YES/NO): NO